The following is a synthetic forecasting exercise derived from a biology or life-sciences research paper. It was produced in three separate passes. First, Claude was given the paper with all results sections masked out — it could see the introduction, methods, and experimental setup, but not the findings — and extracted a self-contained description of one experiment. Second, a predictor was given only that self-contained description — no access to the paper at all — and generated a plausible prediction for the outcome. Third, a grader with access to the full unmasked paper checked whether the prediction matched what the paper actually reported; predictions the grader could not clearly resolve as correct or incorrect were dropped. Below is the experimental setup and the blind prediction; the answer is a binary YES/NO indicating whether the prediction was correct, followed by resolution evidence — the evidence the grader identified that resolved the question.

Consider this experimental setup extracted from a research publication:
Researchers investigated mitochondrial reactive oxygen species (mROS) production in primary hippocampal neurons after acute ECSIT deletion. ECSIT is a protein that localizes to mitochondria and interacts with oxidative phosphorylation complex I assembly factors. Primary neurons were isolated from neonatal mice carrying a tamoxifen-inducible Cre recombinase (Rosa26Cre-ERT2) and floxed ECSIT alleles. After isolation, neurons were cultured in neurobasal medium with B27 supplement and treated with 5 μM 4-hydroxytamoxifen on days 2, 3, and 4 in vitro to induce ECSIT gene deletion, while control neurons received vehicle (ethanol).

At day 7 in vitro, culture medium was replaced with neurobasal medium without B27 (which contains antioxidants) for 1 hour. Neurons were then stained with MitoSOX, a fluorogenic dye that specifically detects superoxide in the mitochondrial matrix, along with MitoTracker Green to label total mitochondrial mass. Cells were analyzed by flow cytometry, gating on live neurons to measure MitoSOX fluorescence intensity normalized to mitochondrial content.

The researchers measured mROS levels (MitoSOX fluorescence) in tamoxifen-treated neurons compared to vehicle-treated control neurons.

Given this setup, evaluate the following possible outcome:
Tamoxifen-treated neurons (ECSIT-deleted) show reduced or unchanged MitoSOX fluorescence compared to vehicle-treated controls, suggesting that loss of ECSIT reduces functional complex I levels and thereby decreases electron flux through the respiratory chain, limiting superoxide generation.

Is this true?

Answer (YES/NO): NO